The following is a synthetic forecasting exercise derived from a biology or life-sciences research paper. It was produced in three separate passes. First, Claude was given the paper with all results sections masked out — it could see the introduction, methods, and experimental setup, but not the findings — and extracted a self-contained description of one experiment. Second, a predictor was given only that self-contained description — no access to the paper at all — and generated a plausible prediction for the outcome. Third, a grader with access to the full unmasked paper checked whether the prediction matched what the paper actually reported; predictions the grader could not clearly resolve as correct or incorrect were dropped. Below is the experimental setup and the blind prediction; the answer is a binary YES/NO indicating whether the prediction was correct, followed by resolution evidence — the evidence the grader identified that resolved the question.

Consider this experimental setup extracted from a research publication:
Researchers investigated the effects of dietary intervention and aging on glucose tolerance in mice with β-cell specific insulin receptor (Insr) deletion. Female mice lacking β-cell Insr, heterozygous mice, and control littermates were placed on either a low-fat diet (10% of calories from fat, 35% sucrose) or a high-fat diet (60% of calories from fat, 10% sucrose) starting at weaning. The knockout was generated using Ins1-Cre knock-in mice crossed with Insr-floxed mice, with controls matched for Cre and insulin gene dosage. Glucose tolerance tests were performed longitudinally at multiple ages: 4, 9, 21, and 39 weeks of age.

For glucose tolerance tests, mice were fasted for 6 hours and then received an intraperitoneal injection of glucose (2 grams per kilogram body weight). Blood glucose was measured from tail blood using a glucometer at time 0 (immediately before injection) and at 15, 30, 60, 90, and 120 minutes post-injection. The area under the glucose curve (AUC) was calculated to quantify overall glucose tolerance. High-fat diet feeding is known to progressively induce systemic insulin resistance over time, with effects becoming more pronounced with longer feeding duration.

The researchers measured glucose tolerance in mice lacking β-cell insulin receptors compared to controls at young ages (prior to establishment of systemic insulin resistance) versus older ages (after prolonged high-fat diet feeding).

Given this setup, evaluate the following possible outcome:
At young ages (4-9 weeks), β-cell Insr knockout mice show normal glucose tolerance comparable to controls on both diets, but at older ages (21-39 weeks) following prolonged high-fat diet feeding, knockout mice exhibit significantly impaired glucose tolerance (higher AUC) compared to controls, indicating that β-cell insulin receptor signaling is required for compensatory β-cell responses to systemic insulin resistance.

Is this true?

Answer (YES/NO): NO